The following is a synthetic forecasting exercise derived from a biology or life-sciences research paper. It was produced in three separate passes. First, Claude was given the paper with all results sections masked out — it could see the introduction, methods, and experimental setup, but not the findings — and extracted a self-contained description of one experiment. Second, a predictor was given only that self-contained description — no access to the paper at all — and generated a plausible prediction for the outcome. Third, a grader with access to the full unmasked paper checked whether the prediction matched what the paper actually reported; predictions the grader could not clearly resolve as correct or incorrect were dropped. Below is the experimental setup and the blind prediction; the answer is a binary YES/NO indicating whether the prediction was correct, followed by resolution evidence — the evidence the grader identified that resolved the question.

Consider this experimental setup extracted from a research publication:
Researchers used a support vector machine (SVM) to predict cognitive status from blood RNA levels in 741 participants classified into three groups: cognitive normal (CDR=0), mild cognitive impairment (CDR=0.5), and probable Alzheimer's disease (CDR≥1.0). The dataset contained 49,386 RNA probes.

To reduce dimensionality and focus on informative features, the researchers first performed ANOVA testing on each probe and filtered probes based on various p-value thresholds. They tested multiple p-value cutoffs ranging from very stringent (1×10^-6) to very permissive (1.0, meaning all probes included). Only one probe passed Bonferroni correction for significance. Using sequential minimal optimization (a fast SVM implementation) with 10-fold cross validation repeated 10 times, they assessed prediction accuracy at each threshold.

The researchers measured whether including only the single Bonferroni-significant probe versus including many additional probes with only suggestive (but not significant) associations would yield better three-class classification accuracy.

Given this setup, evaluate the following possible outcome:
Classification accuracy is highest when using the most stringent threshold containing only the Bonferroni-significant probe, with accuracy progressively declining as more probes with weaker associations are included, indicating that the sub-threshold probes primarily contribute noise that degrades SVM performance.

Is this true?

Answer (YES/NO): NO